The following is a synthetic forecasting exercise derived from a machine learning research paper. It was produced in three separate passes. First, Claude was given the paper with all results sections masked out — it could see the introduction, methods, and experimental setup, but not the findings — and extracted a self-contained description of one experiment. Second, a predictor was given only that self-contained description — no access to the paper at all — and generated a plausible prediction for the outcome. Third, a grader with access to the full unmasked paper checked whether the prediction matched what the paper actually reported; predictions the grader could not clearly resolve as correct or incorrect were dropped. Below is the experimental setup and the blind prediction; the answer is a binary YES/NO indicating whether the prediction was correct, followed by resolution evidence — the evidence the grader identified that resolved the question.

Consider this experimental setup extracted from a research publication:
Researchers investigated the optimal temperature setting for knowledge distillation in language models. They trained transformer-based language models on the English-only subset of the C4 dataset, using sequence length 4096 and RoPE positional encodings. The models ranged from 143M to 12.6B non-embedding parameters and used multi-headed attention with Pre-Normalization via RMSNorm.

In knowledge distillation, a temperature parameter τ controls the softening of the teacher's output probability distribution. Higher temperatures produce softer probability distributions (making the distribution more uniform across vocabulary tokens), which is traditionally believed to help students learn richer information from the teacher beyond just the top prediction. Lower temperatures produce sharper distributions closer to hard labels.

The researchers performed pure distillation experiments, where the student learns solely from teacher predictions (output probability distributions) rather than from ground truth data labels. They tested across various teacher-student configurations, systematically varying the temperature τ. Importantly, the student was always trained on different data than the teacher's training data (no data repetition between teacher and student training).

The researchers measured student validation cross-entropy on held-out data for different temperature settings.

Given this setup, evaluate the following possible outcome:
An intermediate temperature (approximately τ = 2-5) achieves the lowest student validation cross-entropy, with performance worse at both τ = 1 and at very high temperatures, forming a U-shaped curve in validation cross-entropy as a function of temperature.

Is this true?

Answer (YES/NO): NO